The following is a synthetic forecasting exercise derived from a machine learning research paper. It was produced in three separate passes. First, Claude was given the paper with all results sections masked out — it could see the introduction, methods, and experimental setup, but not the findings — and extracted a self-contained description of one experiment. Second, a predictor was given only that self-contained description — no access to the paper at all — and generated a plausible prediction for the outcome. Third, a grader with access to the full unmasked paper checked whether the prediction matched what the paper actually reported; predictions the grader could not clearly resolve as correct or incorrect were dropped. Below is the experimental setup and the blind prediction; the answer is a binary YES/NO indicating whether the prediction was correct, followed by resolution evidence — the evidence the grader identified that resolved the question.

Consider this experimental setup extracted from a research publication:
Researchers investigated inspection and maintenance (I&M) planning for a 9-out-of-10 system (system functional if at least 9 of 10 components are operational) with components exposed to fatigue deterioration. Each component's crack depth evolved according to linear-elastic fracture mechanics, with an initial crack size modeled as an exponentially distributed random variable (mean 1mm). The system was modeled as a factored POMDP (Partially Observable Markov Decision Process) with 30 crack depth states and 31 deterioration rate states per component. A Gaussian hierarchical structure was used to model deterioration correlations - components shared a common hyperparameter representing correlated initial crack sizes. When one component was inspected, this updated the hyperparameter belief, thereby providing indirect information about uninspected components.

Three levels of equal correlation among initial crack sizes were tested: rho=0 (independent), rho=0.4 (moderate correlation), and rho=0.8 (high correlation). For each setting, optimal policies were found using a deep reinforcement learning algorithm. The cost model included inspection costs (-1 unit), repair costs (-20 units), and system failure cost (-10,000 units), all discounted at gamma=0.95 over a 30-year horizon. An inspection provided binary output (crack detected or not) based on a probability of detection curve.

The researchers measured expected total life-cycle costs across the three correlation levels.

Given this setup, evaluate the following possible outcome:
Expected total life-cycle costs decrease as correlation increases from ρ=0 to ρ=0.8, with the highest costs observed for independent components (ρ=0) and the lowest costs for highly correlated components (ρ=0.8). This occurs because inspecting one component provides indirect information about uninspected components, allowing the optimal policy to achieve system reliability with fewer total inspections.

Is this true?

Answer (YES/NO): NO